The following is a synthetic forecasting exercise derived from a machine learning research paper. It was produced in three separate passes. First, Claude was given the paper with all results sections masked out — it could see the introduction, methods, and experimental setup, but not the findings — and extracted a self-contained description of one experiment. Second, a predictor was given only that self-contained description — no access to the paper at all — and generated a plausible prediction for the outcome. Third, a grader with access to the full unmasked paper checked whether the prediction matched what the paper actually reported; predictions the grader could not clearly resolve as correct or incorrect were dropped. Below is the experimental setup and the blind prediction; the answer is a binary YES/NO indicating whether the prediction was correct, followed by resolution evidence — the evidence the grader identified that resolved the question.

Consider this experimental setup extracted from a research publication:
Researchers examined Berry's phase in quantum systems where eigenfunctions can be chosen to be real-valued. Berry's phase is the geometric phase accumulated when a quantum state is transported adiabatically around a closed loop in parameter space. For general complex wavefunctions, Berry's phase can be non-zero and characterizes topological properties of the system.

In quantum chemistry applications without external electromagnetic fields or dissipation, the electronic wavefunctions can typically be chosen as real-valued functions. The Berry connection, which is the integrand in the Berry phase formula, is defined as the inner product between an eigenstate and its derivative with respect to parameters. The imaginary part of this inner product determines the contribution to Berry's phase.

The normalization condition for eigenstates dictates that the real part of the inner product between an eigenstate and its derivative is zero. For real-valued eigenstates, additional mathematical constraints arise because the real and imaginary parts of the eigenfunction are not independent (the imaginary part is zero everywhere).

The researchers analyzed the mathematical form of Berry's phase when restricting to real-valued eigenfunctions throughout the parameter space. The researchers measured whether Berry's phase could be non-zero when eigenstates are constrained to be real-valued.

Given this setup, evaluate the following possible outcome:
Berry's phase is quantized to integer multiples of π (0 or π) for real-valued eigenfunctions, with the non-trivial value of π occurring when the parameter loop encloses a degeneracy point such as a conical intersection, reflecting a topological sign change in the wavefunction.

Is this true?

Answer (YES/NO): NO